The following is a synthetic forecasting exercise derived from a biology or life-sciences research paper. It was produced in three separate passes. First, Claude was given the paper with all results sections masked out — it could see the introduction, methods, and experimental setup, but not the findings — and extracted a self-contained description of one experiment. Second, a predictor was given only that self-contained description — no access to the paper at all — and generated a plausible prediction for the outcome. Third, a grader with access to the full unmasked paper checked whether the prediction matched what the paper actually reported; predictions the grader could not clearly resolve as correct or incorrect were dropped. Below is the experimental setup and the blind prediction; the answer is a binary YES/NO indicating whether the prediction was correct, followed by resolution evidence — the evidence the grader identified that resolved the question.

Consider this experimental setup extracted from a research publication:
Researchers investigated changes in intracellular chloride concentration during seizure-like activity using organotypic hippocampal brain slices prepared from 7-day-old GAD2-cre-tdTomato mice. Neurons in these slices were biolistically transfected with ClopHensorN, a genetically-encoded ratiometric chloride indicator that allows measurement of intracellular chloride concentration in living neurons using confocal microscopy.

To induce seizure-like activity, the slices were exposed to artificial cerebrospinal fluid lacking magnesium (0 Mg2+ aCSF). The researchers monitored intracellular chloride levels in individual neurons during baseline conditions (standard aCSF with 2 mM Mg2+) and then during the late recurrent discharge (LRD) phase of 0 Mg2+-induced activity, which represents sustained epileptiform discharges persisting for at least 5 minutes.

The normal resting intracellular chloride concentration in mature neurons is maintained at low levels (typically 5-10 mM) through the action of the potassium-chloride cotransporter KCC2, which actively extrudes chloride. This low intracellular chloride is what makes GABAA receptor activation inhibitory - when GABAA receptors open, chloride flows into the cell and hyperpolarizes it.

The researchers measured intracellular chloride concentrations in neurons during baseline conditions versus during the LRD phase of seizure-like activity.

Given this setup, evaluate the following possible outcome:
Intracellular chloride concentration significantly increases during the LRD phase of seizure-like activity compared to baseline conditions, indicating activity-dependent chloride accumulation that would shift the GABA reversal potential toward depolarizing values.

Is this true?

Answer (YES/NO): YES